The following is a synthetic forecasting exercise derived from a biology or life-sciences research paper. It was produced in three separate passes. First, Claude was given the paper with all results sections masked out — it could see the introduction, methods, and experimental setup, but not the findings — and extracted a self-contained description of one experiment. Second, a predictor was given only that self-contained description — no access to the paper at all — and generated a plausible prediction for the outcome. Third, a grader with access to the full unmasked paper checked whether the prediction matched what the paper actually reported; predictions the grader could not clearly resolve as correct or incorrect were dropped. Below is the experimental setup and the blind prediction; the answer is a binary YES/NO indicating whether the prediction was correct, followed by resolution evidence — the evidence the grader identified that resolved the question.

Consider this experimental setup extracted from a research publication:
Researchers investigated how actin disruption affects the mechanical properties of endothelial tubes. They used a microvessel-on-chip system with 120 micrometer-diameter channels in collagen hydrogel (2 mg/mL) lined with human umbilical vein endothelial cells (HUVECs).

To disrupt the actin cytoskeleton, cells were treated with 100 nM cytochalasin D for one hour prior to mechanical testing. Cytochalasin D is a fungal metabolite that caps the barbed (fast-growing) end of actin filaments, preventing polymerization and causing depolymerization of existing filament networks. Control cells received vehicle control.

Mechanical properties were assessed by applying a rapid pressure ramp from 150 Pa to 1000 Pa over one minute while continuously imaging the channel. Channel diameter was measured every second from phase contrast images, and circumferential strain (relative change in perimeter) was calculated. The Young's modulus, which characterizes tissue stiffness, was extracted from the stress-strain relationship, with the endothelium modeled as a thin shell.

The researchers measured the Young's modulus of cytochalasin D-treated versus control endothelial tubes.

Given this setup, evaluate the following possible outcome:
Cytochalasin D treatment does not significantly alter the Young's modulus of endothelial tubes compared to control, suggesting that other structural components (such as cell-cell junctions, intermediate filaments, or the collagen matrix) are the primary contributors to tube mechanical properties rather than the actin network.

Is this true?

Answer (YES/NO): NO